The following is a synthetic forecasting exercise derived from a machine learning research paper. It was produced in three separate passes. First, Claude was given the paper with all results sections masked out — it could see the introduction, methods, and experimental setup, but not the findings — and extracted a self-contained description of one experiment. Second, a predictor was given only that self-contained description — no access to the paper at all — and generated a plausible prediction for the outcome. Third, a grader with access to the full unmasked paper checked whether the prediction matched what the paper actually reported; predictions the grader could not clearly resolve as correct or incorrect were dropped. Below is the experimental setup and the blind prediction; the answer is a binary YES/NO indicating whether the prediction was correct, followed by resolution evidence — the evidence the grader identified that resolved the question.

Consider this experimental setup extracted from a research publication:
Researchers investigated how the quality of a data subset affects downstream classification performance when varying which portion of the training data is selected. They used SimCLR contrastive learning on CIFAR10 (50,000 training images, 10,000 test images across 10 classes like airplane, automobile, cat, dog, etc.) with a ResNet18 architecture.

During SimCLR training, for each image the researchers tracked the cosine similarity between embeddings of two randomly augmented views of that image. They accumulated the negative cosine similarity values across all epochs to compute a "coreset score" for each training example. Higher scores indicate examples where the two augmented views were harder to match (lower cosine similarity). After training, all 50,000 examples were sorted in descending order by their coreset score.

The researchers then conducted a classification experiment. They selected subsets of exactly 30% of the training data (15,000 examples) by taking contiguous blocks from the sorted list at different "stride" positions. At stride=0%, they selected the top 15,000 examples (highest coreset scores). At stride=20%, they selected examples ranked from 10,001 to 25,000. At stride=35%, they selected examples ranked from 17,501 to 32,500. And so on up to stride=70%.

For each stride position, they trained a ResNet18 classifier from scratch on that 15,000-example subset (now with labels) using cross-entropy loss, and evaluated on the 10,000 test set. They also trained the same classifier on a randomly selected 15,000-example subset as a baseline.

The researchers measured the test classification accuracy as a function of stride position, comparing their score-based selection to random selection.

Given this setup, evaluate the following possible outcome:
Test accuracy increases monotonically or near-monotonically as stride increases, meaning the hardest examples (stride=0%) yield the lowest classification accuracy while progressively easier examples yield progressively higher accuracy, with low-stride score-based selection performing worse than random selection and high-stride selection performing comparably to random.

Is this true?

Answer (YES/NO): NO